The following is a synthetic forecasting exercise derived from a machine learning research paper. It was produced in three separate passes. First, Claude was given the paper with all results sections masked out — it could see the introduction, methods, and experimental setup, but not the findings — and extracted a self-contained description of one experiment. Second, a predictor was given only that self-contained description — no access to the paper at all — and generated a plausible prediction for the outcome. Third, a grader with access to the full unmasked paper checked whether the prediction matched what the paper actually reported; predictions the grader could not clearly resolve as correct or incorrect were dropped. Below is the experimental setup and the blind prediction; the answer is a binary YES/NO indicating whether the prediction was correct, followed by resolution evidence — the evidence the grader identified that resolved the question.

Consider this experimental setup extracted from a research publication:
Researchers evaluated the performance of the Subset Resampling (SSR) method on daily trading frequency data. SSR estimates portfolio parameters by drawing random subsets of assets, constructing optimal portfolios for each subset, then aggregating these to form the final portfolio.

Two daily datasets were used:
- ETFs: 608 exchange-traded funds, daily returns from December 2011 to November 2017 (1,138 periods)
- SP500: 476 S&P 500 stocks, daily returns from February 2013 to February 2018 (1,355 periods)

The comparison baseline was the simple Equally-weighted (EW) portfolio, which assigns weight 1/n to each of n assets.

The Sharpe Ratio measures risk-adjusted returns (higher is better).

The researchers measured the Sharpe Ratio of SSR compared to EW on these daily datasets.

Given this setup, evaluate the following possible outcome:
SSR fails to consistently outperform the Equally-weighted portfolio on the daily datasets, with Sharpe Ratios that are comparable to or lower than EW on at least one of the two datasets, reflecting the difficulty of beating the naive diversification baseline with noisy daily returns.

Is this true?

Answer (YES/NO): YES